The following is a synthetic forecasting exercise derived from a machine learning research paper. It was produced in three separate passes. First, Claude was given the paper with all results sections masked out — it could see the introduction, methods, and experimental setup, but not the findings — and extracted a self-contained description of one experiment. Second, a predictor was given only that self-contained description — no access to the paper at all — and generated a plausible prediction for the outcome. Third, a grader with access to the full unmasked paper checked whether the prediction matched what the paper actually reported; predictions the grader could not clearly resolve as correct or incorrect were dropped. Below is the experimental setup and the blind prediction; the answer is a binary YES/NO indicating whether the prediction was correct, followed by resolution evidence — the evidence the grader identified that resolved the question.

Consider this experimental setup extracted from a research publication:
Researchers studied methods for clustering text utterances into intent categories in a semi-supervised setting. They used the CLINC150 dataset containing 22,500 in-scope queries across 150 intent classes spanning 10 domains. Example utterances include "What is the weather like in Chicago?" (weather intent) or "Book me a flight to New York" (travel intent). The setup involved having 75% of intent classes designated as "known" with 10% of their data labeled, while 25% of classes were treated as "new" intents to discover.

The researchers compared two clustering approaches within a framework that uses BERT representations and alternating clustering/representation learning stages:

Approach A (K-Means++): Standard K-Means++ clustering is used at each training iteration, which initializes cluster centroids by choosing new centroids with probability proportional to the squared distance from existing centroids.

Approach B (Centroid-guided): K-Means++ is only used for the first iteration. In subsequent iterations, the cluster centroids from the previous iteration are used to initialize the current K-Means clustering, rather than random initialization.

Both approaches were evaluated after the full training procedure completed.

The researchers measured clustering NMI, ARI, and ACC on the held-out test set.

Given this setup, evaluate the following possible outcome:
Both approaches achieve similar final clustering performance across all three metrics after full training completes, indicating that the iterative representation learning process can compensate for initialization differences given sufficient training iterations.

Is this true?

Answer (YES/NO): NO